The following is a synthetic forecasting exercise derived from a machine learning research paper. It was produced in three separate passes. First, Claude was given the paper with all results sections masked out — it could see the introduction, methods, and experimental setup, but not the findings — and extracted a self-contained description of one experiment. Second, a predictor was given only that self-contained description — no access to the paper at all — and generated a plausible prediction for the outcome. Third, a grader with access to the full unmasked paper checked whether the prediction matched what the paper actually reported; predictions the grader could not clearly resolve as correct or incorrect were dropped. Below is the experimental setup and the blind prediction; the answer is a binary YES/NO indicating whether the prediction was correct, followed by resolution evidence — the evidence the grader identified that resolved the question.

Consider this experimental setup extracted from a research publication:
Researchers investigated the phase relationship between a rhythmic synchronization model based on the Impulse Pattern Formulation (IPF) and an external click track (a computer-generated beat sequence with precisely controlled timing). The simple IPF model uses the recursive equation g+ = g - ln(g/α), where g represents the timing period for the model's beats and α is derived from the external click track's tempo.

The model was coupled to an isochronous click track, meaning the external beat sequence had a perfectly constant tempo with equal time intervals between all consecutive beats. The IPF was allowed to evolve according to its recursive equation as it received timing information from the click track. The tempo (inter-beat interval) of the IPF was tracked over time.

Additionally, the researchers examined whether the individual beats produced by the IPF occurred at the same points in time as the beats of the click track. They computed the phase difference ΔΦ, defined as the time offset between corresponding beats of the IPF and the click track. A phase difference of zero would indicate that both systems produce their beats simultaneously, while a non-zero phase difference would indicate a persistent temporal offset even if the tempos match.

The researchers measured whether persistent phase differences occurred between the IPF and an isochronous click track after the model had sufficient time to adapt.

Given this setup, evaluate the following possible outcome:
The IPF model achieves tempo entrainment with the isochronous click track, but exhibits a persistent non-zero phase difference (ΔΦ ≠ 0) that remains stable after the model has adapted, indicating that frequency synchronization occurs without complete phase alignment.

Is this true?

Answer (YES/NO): YES